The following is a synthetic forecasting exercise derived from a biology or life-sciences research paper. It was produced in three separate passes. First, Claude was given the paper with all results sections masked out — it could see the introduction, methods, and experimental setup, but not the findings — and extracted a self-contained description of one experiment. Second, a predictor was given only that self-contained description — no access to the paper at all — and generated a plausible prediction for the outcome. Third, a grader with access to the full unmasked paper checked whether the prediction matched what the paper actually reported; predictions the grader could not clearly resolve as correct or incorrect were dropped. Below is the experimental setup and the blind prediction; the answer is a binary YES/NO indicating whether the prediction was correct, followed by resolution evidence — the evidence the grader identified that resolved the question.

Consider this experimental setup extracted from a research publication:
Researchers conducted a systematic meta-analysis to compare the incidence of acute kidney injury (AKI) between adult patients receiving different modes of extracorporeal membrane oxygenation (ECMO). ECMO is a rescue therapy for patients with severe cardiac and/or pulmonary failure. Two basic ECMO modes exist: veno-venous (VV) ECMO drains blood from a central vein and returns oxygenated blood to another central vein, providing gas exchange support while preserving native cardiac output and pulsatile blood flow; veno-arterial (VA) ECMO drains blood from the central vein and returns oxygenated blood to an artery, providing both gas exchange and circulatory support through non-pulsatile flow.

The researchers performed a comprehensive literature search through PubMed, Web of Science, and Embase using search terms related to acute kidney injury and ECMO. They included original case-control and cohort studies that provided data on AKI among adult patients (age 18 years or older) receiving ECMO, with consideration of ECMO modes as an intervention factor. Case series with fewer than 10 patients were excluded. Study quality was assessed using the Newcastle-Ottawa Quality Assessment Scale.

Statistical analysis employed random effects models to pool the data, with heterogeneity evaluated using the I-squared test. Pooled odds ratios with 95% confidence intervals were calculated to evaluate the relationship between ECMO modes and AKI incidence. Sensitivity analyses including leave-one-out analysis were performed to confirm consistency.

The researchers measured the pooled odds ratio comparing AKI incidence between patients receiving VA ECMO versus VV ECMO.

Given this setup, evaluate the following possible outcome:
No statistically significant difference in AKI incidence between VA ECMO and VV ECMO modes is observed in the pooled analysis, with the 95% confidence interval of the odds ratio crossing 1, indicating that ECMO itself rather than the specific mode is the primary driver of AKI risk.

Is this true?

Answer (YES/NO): NO